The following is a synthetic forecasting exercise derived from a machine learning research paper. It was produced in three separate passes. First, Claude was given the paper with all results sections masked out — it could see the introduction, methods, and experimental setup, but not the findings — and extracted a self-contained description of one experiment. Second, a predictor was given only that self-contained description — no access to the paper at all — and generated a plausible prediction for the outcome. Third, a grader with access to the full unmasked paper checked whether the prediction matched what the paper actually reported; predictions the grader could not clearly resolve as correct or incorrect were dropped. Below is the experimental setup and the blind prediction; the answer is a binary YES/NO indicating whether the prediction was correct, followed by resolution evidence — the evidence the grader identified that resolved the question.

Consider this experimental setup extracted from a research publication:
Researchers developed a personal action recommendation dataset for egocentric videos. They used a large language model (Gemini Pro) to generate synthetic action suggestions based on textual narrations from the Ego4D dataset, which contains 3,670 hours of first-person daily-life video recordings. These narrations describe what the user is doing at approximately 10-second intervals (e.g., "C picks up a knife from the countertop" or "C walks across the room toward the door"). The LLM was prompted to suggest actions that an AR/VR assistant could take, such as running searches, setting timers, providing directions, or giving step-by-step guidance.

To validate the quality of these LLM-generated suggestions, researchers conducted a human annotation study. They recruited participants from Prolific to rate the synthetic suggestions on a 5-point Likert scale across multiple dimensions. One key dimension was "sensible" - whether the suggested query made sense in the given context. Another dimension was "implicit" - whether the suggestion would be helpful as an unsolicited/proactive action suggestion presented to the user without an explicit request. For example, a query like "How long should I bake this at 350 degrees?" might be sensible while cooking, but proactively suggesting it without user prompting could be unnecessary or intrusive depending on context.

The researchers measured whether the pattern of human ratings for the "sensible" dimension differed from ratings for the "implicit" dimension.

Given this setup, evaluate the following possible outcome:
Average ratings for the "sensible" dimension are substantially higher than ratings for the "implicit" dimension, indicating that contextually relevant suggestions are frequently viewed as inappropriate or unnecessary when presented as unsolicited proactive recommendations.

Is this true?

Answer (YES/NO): YES